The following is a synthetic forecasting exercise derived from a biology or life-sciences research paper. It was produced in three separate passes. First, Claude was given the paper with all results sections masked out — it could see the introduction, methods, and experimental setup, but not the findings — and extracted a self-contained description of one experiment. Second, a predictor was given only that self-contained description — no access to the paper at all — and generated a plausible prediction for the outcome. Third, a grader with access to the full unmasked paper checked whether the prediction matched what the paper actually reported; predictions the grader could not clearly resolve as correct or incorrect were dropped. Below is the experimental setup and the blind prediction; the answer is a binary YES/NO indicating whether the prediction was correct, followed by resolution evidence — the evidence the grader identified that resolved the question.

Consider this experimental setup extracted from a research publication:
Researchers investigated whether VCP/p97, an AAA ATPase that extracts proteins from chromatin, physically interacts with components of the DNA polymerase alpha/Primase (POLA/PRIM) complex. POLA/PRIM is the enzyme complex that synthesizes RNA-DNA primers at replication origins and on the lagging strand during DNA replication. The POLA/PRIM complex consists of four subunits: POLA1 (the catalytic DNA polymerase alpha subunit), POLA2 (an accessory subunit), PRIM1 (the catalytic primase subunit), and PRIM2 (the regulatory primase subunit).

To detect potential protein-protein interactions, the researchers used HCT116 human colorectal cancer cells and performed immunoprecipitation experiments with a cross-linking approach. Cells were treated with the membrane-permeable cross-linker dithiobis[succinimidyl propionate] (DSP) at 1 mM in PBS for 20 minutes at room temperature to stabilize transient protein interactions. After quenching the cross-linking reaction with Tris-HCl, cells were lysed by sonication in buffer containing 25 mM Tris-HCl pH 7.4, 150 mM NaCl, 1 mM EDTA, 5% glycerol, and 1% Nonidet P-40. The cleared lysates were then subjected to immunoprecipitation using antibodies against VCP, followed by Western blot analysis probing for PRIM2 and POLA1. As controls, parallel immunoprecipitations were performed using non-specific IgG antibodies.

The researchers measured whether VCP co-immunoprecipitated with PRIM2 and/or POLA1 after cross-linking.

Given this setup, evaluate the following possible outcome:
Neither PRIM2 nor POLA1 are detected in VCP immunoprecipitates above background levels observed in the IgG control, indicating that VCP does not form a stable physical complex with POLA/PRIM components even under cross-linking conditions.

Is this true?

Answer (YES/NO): NO